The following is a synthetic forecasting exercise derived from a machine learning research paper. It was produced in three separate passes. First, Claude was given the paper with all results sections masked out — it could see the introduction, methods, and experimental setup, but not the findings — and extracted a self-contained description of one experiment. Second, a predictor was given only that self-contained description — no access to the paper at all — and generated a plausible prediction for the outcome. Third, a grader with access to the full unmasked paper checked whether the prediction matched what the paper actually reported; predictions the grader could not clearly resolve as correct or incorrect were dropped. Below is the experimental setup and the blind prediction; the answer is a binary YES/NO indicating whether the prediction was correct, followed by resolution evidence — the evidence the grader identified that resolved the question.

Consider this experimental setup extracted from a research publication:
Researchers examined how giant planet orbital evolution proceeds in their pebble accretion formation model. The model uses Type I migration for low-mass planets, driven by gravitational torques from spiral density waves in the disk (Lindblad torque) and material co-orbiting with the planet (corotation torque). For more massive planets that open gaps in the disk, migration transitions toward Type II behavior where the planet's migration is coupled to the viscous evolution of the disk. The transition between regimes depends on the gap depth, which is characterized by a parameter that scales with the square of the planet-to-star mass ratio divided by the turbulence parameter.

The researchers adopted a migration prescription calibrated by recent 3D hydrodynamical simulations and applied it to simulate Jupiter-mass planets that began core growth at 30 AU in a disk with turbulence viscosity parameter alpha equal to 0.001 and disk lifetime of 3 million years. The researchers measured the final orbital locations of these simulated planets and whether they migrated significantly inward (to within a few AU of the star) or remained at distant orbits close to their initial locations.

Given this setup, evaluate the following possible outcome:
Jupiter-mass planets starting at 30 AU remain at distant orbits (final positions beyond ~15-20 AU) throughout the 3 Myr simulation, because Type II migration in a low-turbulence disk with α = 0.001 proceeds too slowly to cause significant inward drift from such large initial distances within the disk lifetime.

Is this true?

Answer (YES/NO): YES